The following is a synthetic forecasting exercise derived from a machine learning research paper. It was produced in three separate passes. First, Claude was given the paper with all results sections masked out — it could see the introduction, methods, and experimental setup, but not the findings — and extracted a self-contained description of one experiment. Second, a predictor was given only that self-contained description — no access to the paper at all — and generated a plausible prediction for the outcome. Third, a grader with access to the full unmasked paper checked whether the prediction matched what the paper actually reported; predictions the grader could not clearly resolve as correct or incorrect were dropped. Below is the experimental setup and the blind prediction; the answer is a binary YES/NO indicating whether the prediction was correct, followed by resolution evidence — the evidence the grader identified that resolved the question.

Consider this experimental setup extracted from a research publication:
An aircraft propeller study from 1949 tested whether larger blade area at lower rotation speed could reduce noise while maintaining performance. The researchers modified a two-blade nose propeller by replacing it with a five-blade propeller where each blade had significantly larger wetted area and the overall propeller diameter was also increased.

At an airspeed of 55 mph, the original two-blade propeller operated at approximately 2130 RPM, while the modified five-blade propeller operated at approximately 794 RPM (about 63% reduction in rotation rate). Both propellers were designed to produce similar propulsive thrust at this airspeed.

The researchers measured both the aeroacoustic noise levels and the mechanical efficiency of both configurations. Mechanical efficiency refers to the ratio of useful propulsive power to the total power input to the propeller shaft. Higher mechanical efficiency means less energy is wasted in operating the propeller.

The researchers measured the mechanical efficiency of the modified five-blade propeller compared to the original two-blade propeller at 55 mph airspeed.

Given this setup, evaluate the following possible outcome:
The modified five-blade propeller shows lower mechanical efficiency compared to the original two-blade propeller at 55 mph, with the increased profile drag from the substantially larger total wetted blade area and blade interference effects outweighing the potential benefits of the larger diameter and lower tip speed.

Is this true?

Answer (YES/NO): NO